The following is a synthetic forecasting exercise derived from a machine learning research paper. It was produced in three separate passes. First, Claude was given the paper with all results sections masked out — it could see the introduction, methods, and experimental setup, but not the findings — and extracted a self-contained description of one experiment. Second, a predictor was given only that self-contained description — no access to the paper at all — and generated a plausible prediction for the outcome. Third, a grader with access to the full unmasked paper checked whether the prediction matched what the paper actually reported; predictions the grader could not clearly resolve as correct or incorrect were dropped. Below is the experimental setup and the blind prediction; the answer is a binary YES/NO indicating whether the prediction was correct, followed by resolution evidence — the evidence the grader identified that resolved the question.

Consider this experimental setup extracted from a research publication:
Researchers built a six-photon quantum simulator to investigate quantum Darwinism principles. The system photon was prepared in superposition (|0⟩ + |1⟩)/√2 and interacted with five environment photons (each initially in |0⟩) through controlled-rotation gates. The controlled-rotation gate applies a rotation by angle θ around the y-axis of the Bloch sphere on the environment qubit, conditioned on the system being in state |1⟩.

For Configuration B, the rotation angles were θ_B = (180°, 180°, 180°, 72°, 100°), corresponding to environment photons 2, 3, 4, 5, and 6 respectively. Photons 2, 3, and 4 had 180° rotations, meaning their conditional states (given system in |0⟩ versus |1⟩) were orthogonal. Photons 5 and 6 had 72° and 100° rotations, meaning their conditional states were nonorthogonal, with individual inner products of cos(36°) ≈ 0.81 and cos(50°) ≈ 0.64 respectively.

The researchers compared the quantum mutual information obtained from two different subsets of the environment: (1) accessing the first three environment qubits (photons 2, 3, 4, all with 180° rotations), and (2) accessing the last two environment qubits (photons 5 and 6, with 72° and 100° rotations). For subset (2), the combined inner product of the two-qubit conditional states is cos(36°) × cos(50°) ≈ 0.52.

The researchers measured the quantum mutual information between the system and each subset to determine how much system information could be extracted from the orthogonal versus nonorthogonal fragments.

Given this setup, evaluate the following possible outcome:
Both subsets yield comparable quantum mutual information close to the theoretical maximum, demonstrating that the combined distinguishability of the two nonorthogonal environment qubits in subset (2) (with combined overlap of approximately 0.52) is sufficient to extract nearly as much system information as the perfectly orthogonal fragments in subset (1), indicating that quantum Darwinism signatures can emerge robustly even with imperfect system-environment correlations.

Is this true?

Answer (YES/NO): NO